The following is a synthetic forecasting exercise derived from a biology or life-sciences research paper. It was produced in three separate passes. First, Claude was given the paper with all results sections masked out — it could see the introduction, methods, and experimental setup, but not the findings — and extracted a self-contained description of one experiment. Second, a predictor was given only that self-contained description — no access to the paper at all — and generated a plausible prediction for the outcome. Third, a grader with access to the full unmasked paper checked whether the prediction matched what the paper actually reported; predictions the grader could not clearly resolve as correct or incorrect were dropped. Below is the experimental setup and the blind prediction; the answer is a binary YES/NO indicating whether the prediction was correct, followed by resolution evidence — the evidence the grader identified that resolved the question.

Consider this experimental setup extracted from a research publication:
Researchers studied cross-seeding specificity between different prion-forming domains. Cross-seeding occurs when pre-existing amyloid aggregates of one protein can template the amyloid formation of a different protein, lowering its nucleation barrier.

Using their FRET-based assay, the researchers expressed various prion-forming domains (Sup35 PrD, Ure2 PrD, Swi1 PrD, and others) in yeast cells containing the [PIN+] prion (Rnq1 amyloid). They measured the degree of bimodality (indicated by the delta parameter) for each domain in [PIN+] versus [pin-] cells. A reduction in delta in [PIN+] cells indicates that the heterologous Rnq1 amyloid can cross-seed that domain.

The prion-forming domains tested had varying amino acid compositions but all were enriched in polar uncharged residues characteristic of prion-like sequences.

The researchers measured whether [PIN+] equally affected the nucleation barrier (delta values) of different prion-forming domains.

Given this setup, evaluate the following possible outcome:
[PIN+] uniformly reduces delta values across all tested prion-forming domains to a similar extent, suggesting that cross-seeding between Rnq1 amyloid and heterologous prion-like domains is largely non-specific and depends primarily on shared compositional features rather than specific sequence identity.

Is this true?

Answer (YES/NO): NO